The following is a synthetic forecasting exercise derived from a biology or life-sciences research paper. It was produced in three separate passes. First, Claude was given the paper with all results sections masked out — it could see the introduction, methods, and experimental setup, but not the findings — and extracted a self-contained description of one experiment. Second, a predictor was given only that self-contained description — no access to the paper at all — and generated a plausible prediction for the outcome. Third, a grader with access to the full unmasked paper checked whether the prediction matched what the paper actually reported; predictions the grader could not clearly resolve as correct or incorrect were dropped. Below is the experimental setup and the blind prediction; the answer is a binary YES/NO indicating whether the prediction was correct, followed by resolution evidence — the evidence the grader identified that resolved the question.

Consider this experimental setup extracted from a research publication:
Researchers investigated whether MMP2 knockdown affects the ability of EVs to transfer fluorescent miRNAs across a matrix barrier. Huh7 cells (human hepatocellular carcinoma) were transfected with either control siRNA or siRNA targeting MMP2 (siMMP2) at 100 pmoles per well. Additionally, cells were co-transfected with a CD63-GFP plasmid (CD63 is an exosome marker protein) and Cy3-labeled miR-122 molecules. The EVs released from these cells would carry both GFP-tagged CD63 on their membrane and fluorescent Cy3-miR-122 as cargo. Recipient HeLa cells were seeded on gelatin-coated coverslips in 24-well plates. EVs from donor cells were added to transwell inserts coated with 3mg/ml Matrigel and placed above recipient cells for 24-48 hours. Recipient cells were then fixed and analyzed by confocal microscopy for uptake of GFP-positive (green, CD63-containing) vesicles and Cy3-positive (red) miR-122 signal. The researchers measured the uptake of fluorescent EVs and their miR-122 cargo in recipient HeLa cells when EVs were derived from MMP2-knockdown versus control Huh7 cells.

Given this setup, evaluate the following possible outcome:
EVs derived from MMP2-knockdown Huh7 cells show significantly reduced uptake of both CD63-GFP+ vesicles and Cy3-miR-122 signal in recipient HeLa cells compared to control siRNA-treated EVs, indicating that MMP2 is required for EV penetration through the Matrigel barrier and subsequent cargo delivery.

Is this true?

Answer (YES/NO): YES